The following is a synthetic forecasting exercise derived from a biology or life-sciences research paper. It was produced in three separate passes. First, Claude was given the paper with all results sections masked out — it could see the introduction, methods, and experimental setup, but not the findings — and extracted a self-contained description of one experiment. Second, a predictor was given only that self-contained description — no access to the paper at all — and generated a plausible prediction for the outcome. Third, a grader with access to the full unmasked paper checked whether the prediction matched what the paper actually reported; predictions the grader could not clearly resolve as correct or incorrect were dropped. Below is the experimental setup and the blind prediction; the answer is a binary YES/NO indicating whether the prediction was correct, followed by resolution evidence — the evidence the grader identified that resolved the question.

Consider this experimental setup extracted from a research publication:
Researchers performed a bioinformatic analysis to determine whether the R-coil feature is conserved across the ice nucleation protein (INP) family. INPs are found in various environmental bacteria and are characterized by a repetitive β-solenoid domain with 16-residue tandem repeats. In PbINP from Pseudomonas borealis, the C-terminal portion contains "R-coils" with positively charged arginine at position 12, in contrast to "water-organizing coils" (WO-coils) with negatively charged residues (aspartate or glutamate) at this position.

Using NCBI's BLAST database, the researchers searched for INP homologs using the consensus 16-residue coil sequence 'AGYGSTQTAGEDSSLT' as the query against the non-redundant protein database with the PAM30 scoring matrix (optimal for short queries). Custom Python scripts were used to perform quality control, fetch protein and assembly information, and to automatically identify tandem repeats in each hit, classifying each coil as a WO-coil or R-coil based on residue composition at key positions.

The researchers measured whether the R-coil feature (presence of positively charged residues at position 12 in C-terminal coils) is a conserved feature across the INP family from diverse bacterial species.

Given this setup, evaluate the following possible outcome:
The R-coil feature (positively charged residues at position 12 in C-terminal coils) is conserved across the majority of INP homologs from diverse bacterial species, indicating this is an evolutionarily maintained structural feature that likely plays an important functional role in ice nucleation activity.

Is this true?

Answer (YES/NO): YES